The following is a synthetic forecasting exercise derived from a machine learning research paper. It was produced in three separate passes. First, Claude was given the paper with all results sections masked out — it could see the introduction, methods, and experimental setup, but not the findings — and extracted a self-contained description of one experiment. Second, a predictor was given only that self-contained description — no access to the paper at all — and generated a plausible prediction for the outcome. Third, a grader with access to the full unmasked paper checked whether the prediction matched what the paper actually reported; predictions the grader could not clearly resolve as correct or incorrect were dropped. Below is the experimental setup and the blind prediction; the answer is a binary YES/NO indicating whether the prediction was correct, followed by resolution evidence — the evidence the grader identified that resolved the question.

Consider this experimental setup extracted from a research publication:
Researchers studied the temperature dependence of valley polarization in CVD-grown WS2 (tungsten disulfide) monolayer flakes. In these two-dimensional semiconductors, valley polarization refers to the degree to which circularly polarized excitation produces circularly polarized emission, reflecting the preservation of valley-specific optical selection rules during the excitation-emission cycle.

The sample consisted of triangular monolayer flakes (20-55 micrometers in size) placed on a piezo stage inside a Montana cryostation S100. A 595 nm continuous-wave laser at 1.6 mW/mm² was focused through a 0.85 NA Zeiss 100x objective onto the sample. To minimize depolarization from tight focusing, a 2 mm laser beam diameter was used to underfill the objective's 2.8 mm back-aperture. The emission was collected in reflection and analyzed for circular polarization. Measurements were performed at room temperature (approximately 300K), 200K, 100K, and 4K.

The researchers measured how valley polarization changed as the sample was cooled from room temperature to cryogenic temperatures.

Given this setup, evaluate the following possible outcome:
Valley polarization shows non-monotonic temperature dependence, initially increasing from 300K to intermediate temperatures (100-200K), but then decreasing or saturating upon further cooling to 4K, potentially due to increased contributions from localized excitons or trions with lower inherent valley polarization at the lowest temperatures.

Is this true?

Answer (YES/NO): NO